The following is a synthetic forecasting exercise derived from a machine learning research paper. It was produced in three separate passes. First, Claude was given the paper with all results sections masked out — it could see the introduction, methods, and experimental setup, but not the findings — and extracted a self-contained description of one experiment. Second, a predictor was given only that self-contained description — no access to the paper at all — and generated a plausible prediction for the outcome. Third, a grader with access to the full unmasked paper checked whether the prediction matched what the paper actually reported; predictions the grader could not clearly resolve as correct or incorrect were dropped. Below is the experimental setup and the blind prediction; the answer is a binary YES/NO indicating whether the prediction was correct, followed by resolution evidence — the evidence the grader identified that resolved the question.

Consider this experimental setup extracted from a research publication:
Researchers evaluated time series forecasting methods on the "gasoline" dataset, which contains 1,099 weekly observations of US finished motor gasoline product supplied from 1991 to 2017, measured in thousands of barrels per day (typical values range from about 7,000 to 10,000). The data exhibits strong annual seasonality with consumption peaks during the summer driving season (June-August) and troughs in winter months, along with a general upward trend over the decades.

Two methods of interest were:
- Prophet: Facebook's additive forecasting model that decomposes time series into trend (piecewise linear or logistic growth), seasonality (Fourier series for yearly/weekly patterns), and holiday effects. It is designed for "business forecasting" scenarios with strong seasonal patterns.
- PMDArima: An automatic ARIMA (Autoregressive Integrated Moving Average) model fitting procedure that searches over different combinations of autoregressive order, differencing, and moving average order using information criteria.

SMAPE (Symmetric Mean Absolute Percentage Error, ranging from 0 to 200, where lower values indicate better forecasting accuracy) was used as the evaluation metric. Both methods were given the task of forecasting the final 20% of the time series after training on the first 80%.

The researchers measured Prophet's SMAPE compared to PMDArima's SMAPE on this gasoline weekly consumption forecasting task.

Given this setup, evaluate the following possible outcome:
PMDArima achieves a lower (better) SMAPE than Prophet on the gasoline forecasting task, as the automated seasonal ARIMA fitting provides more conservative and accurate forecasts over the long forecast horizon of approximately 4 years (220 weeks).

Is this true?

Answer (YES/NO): YES